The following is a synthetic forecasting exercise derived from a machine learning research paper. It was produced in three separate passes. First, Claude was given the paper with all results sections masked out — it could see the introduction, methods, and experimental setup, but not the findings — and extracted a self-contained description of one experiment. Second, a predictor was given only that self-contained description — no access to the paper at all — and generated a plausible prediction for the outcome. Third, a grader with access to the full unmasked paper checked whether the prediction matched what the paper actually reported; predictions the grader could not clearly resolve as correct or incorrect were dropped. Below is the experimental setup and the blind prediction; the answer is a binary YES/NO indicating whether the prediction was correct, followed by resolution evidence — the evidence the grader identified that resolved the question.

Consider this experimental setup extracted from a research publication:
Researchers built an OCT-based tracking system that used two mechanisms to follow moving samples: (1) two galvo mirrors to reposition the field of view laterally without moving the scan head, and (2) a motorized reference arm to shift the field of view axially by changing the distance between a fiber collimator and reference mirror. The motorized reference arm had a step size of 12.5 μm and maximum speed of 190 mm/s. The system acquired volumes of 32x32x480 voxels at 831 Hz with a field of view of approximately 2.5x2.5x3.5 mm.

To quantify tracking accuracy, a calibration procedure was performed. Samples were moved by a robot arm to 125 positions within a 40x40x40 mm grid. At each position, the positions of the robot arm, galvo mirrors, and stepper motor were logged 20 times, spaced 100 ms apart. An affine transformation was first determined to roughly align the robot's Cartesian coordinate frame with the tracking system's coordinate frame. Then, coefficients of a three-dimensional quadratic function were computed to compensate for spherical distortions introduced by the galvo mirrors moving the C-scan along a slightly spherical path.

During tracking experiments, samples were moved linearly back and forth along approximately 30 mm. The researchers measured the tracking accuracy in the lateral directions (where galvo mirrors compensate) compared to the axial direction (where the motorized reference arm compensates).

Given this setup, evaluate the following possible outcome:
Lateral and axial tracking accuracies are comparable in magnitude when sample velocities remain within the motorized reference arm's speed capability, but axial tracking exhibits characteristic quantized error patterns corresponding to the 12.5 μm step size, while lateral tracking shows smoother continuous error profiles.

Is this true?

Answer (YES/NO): NO